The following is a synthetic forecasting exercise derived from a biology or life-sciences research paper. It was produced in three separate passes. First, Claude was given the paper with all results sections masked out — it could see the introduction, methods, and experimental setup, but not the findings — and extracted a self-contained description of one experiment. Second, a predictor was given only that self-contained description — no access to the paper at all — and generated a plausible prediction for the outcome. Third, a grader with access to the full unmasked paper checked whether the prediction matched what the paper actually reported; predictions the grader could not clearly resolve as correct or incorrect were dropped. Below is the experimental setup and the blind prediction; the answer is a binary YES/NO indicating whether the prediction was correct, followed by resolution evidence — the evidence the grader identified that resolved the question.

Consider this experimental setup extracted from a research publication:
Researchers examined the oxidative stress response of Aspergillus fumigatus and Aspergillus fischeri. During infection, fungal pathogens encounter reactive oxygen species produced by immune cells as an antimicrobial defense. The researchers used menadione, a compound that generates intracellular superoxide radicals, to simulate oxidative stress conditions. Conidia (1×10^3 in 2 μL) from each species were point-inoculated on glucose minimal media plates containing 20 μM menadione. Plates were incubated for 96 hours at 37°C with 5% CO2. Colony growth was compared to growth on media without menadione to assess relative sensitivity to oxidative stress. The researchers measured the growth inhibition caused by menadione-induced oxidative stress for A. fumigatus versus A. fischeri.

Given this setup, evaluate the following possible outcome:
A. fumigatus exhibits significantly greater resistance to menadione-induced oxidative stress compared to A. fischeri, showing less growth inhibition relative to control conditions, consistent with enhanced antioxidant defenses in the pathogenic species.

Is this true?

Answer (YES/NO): NO